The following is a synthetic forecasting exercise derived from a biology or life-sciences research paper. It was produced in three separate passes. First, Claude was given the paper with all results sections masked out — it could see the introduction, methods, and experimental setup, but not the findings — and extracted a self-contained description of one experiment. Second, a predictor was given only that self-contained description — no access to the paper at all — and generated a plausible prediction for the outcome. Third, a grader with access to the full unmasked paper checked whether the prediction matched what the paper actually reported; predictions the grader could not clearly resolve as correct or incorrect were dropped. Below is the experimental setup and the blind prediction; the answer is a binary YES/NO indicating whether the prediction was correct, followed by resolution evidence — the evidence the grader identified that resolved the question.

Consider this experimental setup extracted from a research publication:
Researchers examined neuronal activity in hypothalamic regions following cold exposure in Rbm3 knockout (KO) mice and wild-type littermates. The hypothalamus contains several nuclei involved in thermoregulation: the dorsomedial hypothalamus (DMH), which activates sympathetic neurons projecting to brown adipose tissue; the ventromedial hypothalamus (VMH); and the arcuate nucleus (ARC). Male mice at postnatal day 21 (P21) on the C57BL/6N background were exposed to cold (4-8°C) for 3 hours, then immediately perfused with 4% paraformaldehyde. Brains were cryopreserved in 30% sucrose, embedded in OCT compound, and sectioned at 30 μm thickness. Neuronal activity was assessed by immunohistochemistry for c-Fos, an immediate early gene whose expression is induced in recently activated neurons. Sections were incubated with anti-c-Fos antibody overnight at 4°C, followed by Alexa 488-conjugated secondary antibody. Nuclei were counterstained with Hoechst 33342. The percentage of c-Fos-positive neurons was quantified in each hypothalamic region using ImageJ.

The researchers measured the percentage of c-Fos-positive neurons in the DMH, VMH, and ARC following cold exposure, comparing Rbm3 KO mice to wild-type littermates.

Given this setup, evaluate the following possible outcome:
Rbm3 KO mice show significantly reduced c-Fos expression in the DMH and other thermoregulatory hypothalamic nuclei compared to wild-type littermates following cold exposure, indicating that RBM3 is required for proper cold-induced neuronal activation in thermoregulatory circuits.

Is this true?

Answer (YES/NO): NO